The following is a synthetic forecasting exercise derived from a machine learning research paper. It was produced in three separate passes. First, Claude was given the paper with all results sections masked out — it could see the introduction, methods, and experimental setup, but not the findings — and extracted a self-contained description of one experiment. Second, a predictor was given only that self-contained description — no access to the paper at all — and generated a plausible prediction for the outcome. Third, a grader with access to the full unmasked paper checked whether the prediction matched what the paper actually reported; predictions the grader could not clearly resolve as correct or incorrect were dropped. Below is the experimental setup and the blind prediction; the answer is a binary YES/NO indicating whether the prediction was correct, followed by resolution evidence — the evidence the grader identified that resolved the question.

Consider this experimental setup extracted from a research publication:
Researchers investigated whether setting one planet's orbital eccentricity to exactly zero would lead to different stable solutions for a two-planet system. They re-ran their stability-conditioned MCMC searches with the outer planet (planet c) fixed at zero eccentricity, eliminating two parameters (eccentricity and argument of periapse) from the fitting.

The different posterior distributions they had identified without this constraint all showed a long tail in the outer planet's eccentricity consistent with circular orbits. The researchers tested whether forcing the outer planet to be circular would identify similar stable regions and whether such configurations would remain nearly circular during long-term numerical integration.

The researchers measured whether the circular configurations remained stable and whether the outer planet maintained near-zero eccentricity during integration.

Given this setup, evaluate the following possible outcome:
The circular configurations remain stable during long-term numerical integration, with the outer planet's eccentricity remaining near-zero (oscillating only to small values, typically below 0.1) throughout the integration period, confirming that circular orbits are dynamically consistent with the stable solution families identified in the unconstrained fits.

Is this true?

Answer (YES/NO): NO